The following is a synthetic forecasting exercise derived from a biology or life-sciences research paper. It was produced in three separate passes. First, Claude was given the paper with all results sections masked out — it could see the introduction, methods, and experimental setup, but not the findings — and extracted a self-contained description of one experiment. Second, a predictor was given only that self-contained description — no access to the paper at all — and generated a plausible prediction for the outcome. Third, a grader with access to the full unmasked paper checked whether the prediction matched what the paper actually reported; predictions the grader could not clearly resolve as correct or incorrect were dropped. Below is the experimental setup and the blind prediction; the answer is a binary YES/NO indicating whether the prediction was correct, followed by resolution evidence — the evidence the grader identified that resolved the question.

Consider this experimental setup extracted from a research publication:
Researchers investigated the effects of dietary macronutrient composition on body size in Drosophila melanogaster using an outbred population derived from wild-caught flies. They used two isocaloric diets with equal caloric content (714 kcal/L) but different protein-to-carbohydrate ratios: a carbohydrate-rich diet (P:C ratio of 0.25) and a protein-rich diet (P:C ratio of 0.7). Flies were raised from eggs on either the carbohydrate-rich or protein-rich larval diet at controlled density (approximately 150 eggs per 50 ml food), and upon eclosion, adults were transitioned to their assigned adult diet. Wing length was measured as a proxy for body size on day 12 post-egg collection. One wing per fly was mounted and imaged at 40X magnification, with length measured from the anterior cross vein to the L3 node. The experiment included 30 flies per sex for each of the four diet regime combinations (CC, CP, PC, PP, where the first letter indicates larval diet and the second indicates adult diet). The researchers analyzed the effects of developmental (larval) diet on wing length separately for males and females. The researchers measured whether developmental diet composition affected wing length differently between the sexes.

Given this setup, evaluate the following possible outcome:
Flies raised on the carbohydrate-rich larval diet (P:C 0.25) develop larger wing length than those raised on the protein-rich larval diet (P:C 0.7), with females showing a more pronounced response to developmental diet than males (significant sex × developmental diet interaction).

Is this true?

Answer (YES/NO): NO